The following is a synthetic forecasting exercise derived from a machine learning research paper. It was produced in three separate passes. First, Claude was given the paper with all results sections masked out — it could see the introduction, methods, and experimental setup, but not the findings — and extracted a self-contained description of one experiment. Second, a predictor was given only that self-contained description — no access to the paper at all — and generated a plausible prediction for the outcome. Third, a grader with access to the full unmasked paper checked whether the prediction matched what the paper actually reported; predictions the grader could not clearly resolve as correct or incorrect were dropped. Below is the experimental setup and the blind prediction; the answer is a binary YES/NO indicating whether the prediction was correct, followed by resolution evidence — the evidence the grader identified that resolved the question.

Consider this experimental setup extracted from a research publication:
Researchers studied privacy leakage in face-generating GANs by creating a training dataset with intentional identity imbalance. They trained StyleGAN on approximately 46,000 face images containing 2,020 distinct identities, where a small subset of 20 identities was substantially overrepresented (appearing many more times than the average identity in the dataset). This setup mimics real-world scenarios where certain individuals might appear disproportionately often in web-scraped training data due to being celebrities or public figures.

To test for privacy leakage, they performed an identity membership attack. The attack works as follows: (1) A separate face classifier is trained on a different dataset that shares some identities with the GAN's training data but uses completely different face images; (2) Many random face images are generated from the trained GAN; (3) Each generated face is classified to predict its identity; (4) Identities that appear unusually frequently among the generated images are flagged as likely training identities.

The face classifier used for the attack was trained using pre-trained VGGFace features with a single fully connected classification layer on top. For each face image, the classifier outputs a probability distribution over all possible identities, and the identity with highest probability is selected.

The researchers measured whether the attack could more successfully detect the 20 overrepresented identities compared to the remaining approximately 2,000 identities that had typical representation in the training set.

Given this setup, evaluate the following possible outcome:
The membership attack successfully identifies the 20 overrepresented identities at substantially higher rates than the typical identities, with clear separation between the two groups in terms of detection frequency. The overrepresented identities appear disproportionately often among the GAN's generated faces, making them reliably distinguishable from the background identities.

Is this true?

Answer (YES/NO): YES